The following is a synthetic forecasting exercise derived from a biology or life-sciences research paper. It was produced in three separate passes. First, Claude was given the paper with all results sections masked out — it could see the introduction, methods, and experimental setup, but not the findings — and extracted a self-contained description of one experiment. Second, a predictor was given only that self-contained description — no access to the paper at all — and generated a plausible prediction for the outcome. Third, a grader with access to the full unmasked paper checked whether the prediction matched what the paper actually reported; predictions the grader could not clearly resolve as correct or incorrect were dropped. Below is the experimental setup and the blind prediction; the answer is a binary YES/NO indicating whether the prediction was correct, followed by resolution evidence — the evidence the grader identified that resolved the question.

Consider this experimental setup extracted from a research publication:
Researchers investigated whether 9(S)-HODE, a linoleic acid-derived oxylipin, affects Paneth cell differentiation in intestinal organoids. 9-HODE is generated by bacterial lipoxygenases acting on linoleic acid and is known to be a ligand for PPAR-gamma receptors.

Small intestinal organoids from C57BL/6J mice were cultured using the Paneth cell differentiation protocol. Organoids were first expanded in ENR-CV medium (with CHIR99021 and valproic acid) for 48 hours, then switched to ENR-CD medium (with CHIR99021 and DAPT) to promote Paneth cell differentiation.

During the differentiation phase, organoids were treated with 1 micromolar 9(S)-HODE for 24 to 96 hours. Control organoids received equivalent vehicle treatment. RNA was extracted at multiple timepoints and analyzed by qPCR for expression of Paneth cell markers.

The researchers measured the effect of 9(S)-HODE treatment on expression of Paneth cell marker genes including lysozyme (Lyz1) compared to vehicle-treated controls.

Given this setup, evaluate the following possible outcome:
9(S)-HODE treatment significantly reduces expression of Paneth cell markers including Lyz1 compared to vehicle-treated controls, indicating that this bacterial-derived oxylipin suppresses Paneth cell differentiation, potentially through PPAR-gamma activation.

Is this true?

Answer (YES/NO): NO